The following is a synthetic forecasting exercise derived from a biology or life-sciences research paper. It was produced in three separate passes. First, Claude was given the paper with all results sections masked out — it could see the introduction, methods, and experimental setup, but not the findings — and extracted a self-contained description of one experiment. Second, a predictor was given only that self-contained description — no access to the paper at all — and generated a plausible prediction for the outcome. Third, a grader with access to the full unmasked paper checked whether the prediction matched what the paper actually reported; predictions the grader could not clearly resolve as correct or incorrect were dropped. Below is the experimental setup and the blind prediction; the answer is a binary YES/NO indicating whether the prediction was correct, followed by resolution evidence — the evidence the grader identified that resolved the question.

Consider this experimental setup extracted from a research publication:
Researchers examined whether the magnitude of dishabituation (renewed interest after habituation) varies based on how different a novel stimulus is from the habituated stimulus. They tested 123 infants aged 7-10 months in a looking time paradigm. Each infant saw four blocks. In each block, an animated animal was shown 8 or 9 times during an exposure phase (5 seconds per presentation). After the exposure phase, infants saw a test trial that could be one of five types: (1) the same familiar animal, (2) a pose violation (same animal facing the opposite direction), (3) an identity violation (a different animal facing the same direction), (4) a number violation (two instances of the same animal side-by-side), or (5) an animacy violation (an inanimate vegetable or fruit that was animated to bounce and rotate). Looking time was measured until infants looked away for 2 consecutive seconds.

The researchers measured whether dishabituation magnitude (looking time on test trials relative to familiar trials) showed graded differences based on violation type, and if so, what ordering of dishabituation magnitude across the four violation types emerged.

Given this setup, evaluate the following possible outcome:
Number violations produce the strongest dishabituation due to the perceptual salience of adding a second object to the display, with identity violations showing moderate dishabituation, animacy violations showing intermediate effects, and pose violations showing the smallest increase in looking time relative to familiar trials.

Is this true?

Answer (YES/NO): NO